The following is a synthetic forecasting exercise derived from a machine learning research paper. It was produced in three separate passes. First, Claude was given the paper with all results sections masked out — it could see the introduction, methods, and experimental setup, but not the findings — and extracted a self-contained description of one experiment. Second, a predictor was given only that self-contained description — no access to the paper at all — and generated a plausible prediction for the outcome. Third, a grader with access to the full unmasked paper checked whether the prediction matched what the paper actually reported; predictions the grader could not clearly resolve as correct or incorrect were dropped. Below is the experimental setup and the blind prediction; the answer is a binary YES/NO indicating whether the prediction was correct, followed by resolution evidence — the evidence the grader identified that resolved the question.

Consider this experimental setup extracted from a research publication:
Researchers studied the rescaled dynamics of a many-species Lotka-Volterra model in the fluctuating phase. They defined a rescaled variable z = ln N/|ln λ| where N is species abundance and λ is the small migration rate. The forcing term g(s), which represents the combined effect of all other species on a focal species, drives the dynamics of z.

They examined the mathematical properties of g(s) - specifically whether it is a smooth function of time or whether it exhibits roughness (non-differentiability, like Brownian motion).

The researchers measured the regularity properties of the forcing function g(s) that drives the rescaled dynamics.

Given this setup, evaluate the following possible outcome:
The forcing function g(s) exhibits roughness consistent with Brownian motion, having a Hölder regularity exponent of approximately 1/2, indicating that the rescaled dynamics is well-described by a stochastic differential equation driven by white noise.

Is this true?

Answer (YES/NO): NO